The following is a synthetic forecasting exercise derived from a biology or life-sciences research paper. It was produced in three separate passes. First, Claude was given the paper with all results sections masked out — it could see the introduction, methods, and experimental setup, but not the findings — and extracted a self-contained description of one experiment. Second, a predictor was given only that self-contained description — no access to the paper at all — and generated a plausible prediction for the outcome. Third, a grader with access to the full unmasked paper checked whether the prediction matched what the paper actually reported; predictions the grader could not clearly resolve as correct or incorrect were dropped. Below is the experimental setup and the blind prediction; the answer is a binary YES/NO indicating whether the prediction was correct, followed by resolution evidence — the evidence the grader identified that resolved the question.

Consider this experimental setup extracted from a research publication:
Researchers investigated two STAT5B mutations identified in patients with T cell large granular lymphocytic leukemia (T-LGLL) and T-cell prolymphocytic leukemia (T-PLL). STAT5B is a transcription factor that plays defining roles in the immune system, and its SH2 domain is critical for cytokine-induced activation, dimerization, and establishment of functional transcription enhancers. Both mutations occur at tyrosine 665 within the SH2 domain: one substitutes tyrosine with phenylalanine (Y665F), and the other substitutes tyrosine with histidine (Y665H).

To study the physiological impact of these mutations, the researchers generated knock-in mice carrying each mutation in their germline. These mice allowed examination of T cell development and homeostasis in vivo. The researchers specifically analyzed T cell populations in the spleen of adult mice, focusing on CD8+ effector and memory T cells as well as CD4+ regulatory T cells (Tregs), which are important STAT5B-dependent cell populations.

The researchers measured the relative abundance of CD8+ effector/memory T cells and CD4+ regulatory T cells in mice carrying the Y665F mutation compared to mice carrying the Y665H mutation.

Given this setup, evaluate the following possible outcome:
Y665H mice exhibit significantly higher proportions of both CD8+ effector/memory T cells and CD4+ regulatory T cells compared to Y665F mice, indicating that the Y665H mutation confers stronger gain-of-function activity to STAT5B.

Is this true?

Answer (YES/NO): NO